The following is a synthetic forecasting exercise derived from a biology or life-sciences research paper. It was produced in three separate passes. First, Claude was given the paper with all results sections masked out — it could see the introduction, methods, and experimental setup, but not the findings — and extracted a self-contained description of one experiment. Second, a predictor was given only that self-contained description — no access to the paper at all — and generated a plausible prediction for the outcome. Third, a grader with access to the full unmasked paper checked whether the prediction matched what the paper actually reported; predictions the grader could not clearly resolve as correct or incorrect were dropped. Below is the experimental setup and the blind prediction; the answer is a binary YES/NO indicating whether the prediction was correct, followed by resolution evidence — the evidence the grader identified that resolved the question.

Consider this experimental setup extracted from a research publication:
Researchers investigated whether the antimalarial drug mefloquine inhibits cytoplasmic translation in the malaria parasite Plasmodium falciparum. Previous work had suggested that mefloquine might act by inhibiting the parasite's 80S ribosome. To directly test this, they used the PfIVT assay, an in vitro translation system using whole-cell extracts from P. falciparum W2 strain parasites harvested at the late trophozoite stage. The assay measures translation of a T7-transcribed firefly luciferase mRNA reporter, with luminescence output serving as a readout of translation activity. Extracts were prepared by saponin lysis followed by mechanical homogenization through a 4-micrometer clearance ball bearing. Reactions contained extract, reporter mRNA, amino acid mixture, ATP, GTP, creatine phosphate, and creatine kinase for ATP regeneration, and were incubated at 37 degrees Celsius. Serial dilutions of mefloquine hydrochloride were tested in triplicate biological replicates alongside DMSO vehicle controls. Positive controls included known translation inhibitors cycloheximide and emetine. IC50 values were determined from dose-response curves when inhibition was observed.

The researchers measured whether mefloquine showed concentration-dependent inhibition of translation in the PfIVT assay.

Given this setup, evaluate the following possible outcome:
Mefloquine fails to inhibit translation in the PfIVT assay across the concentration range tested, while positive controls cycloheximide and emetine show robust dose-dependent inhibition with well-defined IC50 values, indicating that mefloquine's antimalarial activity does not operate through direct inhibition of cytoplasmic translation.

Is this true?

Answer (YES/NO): YES